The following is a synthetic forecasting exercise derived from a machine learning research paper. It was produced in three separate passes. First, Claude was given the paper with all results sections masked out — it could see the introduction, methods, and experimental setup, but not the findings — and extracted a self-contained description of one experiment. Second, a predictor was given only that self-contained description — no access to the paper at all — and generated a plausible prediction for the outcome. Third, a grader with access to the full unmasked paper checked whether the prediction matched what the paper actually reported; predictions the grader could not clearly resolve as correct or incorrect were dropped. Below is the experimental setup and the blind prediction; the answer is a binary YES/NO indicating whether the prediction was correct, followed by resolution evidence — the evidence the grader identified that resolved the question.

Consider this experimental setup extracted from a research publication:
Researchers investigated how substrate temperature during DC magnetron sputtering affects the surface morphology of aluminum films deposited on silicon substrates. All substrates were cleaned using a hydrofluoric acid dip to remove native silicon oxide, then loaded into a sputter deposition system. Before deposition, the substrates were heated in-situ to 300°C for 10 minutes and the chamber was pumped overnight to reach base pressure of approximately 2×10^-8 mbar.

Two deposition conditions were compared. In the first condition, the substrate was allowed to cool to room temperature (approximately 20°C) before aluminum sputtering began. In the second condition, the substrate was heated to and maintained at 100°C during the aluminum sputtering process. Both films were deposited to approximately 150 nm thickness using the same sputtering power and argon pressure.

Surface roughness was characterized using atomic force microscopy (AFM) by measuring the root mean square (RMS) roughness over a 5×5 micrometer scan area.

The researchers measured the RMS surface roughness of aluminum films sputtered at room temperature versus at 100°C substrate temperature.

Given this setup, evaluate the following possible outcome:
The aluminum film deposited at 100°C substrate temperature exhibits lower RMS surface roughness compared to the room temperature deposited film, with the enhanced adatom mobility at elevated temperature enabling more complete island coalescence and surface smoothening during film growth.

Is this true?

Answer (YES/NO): NO